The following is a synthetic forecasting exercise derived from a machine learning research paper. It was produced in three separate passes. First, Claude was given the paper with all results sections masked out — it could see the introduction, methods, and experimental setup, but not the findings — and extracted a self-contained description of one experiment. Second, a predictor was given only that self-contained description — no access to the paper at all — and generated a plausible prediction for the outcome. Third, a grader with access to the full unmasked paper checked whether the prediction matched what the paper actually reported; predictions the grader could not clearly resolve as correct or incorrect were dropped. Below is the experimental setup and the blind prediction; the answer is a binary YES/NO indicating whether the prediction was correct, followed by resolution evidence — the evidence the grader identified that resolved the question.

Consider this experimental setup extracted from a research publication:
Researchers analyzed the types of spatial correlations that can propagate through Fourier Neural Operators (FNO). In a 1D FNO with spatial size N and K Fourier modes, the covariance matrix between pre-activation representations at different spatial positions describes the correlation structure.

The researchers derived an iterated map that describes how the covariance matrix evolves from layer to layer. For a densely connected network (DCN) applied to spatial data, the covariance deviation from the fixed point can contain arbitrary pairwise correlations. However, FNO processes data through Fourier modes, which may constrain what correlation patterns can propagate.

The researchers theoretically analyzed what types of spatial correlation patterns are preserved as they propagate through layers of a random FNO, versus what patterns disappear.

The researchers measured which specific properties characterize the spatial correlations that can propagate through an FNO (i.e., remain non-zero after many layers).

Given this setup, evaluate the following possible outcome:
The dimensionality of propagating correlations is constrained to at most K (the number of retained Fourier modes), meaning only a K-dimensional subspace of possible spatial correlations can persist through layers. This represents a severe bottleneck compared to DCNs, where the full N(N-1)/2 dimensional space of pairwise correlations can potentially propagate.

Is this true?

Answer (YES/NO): YES